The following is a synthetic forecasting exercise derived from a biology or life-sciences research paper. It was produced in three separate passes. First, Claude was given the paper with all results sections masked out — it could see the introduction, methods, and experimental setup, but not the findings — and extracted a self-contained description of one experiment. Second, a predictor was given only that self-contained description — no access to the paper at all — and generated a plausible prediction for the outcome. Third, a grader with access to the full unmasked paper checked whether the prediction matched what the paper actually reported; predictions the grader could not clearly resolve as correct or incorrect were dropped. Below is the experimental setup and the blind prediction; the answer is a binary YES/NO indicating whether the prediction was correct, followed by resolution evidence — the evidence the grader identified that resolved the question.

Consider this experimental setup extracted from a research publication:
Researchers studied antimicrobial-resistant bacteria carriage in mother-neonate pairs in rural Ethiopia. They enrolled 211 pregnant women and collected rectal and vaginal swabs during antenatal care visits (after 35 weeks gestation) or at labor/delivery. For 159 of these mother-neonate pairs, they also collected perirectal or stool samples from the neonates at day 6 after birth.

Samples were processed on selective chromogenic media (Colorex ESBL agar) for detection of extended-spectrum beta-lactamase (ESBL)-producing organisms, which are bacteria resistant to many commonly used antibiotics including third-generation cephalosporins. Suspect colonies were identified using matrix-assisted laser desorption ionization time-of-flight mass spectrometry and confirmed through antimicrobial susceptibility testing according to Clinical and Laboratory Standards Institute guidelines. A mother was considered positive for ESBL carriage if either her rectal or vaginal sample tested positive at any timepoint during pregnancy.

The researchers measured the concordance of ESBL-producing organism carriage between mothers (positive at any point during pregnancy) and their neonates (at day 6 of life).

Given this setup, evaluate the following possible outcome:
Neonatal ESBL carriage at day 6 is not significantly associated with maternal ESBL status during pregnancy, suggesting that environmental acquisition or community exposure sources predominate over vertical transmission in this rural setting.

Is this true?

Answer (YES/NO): NO